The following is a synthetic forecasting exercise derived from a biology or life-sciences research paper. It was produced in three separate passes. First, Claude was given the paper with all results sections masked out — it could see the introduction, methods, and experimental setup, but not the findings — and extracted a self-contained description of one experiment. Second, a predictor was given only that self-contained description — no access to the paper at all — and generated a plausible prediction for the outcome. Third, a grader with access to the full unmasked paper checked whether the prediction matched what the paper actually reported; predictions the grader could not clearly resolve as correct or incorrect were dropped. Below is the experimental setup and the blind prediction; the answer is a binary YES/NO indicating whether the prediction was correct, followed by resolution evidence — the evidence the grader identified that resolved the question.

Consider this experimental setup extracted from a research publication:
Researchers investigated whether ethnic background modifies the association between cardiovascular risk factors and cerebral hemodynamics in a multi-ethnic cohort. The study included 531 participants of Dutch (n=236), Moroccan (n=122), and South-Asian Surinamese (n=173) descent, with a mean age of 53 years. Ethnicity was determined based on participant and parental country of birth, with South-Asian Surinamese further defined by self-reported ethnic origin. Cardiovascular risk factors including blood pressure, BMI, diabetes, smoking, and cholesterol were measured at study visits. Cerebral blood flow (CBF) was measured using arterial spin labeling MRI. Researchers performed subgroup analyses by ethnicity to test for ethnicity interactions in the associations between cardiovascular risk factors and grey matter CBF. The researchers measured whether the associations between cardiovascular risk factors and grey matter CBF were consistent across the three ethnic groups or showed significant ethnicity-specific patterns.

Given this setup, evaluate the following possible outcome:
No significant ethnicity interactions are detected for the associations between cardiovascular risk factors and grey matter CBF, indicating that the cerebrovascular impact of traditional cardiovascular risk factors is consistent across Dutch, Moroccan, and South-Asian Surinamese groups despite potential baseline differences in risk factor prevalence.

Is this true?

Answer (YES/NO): YES